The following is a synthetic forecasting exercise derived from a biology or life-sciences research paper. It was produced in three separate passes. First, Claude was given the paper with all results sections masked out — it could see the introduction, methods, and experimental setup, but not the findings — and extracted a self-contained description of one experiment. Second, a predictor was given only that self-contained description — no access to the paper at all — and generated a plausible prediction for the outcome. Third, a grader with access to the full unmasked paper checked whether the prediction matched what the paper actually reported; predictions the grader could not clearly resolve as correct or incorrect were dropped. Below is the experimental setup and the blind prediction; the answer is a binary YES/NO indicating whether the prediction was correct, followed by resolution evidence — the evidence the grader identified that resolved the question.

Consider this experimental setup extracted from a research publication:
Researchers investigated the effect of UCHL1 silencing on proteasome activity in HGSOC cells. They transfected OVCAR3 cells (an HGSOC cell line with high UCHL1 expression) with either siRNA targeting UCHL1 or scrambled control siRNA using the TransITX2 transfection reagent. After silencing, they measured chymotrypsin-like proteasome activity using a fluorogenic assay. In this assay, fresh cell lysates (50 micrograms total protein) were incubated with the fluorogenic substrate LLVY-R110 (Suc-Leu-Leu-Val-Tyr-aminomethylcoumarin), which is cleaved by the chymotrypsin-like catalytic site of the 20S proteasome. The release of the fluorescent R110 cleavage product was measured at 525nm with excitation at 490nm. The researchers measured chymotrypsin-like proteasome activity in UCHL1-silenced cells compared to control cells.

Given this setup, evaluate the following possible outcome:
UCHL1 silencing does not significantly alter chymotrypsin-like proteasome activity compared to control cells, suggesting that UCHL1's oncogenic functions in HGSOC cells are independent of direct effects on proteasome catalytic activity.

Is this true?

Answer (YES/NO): NO